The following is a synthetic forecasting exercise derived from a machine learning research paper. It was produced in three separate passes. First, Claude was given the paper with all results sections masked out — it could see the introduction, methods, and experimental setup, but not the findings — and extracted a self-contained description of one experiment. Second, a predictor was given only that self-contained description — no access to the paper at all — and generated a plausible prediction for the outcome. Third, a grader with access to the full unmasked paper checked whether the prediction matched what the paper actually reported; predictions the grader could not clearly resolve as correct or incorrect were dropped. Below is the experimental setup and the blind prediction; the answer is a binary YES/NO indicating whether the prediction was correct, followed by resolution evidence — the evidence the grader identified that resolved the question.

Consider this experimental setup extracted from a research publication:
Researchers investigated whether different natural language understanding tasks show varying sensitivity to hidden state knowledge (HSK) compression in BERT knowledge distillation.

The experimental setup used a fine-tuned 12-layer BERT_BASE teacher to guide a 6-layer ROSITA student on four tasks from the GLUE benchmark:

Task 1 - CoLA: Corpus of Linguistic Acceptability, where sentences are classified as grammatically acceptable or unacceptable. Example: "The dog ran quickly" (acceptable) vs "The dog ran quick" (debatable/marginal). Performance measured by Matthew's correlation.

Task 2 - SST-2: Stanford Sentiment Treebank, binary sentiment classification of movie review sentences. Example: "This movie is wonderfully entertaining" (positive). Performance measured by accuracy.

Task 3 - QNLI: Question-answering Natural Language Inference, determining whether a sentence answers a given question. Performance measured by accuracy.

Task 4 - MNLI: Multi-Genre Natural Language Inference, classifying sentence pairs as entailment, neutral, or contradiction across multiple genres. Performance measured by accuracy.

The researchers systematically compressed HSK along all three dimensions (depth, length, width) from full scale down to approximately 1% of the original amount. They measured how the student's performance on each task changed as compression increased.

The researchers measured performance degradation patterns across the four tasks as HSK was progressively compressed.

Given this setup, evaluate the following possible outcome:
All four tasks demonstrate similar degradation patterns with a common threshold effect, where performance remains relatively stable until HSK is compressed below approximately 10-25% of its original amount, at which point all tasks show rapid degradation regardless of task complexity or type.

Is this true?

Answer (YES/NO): NO